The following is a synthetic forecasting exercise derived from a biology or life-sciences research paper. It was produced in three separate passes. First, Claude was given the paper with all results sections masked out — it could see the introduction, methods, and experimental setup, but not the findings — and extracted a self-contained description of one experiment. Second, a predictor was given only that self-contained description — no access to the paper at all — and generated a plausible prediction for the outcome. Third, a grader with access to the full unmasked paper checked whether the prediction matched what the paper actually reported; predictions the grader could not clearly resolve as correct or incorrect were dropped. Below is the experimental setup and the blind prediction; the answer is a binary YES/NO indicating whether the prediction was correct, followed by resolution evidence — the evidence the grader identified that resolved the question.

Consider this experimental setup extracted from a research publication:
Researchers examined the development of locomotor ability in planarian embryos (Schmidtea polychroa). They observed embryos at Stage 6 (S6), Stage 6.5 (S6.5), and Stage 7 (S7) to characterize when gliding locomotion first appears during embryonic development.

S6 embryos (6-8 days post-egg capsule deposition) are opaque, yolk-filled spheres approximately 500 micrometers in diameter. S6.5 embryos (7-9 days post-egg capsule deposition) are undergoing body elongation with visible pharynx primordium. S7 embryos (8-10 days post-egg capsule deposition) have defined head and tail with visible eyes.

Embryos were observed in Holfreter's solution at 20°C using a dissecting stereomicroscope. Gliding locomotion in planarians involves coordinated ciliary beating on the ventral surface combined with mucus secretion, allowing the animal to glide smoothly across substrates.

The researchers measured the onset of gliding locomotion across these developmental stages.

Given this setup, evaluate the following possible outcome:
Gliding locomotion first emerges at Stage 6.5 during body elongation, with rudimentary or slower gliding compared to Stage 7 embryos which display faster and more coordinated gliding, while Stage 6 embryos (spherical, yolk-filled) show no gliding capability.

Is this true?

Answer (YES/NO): NO